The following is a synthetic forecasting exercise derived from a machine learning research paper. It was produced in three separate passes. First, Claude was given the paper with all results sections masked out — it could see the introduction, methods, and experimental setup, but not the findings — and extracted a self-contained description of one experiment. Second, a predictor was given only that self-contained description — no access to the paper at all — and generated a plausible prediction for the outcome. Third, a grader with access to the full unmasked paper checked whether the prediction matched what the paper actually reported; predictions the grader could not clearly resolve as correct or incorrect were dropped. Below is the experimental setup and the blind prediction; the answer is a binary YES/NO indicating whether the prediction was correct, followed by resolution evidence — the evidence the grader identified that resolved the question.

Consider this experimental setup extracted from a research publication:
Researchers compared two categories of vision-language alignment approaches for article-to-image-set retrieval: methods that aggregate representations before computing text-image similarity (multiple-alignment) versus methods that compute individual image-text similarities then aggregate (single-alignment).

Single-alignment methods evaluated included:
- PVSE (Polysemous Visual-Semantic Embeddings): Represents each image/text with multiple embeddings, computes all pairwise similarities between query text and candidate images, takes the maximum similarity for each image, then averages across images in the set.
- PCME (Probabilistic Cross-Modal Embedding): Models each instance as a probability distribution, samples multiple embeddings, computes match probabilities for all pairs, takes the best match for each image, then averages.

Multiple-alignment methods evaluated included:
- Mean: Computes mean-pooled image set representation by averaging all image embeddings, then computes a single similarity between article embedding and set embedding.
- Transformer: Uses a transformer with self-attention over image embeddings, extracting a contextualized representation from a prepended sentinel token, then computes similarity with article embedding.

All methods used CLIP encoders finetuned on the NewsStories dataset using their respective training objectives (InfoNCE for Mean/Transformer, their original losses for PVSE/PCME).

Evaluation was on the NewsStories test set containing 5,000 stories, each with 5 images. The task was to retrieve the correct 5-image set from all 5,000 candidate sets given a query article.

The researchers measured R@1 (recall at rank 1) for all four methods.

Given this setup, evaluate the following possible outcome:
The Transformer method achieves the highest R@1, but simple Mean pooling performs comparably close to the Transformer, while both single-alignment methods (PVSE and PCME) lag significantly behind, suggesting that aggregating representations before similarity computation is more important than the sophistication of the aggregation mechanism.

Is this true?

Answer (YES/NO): NO